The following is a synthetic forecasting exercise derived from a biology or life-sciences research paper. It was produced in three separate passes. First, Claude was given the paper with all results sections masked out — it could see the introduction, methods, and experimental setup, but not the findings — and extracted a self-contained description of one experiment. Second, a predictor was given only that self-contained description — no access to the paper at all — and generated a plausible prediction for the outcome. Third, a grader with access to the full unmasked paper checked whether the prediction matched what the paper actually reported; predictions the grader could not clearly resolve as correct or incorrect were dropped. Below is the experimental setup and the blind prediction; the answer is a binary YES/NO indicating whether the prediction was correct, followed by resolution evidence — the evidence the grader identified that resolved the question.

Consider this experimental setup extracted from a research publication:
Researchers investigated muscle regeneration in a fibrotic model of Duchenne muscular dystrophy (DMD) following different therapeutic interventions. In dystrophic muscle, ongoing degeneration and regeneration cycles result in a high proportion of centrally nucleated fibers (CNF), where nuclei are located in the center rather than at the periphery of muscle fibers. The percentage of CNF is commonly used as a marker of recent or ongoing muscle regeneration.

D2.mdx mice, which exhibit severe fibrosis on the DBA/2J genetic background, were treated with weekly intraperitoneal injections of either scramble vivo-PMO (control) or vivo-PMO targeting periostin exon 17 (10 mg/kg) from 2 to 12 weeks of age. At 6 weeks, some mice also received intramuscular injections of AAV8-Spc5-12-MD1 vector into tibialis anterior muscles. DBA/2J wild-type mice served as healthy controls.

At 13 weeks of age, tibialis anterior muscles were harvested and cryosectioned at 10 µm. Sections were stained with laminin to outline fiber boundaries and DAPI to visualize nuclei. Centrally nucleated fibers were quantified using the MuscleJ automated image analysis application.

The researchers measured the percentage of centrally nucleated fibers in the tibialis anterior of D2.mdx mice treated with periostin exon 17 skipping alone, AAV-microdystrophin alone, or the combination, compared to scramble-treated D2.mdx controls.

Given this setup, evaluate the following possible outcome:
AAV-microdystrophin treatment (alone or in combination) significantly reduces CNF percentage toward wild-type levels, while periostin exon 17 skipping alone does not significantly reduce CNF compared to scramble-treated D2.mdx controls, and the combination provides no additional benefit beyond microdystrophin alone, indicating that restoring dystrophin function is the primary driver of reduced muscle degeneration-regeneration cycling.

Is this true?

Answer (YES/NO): NO